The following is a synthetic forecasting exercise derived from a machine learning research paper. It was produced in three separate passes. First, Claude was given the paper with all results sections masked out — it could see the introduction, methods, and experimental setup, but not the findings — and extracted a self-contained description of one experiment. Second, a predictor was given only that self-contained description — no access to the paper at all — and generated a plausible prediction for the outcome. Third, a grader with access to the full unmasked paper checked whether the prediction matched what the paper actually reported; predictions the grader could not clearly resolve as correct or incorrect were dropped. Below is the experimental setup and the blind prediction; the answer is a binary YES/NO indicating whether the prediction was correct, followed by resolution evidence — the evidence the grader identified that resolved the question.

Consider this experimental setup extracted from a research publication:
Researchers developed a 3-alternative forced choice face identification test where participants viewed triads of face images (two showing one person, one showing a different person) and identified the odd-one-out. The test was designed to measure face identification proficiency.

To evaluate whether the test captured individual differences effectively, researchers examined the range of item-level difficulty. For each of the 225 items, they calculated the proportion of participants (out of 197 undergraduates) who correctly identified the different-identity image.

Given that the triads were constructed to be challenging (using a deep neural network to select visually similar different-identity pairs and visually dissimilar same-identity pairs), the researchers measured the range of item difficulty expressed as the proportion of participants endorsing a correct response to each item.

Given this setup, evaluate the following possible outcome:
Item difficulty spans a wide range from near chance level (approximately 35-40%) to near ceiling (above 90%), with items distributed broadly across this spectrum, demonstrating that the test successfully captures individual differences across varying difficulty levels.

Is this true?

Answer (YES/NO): NO